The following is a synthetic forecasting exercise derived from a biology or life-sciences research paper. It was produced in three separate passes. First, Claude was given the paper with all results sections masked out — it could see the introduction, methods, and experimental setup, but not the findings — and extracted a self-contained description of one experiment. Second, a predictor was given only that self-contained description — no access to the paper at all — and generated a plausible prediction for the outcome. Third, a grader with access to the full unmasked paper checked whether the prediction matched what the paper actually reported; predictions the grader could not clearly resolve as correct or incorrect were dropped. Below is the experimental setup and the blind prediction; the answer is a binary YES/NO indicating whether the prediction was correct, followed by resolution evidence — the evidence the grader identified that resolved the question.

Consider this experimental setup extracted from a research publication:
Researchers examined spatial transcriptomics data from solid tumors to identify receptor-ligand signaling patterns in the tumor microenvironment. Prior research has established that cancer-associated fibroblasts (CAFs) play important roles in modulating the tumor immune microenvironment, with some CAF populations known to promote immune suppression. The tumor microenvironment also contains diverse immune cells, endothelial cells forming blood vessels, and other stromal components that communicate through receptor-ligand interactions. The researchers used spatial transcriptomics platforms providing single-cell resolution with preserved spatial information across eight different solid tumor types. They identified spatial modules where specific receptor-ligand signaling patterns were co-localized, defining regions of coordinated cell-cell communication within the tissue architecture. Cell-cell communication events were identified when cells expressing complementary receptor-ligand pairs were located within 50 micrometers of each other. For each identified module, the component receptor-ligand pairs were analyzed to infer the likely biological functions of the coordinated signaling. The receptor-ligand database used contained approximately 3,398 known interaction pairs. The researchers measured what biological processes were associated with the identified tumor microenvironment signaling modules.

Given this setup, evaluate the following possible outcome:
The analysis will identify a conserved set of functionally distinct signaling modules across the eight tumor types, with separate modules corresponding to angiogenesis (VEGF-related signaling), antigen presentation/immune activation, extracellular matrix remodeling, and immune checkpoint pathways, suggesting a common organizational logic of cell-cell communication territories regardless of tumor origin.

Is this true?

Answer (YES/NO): NO